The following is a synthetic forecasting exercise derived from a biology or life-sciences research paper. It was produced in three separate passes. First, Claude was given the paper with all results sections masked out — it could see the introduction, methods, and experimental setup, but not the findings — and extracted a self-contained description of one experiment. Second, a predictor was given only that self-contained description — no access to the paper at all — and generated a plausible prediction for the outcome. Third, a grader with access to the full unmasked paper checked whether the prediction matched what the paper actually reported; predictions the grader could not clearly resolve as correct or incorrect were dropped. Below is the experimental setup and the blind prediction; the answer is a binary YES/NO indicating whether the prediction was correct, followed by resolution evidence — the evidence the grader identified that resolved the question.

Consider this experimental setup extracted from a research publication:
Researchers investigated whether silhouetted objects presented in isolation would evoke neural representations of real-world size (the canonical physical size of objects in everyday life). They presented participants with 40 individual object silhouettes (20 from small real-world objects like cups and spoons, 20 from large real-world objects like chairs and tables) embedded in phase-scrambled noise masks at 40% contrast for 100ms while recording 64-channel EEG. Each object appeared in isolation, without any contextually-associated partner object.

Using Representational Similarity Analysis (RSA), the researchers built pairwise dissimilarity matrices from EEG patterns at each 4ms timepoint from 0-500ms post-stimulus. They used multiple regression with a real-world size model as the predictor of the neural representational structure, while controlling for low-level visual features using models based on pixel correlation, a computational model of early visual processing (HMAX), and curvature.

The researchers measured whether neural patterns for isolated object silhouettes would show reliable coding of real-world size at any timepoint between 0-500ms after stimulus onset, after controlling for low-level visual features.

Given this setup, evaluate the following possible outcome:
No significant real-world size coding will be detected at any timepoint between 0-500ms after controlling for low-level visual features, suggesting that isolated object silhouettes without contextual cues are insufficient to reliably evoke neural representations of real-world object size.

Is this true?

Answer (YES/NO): YES